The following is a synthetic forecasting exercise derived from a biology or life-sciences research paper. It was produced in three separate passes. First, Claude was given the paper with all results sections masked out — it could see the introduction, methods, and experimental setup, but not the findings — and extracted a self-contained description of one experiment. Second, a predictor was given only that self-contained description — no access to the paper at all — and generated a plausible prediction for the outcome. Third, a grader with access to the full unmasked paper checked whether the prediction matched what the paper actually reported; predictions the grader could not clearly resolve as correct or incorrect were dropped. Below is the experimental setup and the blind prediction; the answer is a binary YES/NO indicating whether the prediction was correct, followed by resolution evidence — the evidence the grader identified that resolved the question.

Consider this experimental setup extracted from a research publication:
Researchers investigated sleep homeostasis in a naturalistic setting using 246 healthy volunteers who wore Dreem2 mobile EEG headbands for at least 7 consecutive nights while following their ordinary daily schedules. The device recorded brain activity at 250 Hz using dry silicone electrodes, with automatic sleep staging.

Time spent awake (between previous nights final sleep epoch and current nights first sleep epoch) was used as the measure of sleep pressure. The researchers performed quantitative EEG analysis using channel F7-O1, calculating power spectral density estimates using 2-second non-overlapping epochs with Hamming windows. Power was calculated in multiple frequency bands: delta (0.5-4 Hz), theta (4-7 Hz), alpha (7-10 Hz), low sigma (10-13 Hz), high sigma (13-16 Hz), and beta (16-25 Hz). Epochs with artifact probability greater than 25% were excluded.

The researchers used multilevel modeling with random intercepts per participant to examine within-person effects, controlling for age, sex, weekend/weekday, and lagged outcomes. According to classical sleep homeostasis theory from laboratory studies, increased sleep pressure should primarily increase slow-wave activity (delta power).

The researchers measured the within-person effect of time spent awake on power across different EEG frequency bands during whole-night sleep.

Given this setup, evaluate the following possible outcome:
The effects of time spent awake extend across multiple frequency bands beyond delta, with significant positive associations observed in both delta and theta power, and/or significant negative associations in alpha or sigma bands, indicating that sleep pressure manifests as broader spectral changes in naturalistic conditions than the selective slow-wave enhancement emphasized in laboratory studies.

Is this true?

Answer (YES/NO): NO